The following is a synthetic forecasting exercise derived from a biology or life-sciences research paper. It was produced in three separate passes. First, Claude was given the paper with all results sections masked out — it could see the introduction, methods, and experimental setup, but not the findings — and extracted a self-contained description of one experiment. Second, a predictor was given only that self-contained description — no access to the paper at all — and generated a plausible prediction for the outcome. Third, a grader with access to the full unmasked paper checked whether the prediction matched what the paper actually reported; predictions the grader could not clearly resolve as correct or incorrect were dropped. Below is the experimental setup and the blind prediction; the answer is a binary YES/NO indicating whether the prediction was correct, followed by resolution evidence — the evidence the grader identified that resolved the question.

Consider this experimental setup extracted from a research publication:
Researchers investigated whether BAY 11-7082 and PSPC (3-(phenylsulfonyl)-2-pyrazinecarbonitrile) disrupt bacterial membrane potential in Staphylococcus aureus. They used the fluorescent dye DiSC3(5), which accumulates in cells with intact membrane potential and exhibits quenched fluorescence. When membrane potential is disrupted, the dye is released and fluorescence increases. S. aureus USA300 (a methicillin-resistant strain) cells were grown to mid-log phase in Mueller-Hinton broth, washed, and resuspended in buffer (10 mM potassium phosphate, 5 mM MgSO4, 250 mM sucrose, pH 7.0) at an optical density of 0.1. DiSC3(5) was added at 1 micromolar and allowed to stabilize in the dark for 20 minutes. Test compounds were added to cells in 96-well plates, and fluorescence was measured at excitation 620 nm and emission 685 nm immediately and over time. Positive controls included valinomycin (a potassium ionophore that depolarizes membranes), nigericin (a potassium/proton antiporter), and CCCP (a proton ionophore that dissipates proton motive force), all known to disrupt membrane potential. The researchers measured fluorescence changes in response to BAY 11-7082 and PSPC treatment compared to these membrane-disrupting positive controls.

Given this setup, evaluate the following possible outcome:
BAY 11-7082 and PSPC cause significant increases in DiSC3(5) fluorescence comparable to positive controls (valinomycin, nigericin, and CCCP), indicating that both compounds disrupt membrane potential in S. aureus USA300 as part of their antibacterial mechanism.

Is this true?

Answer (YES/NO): NO